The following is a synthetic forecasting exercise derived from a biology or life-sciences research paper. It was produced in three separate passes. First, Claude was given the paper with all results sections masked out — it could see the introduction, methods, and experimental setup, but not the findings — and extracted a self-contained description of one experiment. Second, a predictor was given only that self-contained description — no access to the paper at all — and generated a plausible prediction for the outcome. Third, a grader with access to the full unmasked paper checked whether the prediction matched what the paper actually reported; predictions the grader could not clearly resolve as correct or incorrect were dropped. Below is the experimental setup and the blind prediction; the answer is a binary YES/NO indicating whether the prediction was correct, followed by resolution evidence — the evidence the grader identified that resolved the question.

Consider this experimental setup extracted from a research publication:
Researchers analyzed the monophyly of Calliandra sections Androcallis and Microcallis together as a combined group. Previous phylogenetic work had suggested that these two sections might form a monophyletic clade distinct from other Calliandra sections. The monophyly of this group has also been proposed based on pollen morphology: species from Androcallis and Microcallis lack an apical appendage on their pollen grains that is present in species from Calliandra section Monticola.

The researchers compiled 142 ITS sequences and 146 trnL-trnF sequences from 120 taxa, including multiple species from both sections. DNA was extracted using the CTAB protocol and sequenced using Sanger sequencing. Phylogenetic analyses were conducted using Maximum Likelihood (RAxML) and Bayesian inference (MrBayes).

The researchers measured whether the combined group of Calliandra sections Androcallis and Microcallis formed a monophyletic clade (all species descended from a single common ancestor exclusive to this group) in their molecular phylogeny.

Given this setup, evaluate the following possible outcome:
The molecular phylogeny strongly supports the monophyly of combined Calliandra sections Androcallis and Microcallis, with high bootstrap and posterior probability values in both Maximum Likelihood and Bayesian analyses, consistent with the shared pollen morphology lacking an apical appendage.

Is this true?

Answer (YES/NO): YES